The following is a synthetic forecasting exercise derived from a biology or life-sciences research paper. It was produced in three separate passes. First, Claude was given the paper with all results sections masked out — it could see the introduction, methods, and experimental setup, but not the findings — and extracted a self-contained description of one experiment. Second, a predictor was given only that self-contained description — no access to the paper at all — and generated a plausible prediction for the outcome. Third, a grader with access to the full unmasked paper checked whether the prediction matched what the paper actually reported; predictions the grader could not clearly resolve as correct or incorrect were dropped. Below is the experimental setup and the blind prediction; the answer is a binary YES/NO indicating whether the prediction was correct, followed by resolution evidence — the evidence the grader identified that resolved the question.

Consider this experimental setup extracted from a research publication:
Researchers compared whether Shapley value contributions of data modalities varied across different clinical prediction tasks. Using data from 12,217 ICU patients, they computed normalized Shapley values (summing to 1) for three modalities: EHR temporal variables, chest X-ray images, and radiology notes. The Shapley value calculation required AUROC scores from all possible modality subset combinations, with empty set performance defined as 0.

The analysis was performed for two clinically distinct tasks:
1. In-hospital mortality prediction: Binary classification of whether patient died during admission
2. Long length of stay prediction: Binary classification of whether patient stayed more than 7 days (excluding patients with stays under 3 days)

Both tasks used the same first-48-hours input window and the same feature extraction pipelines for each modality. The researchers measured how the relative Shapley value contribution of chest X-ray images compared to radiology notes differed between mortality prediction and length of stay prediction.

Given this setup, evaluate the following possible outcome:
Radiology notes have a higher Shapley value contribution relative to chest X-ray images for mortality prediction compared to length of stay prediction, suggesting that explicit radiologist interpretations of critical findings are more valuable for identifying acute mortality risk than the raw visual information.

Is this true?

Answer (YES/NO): NO